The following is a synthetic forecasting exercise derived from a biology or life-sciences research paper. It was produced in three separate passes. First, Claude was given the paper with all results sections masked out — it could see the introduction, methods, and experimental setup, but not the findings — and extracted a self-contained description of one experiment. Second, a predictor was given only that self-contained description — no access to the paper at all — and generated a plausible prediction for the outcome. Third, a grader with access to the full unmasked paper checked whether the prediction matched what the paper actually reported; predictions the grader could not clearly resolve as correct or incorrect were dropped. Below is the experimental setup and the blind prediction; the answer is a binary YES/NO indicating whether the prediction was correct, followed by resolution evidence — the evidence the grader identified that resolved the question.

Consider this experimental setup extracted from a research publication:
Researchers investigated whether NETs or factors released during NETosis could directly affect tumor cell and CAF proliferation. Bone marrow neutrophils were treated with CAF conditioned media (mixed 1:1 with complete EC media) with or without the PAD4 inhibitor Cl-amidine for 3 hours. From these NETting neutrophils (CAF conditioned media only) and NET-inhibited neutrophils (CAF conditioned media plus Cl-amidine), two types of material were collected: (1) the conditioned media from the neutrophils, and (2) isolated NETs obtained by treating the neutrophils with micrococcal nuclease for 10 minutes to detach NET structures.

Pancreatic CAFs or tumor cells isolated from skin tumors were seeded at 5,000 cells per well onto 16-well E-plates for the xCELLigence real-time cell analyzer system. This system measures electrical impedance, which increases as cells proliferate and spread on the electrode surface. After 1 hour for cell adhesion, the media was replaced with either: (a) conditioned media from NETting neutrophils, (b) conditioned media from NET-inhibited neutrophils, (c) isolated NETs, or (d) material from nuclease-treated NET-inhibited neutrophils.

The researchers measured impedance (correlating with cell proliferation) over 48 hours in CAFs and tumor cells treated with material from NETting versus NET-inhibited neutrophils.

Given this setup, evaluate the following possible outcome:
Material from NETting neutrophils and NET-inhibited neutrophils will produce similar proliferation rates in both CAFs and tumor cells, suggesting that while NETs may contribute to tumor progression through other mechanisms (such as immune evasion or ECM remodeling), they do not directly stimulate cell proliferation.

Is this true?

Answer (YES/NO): NO